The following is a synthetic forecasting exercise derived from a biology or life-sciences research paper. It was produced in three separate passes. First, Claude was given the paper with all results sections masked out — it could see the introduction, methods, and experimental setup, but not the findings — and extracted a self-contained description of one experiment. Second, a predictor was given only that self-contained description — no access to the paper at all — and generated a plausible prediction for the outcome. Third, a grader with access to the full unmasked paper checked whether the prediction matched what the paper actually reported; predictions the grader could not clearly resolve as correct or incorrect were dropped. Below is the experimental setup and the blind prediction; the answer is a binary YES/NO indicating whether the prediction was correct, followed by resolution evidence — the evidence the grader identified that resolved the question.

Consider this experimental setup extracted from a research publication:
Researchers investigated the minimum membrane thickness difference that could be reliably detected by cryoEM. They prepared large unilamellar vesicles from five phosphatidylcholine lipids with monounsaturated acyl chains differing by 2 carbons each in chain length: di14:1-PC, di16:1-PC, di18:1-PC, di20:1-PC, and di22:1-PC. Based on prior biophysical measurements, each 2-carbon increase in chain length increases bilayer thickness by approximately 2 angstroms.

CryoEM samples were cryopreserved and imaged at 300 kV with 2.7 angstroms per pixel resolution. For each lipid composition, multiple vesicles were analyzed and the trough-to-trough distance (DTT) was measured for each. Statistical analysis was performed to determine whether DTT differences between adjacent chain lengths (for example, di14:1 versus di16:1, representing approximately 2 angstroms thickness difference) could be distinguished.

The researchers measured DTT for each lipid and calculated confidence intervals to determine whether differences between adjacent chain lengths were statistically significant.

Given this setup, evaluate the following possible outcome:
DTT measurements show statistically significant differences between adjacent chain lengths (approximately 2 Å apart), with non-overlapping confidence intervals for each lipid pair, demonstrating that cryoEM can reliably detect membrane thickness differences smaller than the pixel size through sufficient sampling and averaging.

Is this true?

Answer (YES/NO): YES